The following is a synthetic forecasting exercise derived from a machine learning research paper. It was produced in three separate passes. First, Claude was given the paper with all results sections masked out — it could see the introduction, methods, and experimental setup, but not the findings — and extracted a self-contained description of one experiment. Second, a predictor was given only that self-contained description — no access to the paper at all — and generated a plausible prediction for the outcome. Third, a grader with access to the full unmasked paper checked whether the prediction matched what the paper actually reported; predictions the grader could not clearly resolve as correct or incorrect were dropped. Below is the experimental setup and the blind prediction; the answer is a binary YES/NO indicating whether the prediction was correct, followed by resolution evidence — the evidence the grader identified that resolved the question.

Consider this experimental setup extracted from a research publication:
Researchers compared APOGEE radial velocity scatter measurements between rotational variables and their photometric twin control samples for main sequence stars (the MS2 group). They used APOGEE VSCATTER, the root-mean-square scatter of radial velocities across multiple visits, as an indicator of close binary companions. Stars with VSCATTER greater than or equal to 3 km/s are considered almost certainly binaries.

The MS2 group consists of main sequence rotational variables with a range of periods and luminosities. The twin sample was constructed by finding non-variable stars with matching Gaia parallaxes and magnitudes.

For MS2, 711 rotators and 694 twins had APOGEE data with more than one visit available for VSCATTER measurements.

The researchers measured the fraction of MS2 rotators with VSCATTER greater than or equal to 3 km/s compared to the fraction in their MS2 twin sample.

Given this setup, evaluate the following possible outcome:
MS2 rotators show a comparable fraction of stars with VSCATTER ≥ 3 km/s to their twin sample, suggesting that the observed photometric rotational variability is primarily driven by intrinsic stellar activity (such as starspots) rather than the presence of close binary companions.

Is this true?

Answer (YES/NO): NO